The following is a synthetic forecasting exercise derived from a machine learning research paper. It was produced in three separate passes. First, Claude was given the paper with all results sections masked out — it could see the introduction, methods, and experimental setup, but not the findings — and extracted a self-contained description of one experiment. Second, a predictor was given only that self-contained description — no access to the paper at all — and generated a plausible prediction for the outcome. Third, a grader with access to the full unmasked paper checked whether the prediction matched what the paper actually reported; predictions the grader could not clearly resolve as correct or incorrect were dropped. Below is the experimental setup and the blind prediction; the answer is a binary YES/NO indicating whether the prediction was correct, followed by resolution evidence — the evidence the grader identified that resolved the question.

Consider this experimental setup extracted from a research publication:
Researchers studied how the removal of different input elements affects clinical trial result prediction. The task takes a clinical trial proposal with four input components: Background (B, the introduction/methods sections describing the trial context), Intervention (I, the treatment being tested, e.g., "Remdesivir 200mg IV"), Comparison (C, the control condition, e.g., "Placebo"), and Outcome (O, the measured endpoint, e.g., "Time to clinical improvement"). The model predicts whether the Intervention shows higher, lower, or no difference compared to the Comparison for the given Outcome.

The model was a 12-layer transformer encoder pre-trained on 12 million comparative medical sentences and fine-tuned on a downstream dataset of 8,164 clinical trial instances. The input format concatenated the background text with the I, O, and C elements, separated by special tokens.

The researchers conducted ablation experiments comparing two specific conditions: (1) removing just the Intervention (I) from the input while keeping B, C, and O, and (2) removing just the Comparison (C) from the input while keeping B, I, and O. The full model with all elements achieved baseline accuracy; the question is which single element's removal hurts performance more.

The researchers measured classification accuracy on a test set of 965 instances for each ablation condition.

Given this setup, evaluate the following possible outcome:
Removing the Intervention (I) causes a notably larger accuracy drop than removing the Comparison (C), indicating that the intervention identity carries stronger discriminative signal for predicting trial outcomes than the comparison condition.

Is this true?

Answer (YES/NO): NO